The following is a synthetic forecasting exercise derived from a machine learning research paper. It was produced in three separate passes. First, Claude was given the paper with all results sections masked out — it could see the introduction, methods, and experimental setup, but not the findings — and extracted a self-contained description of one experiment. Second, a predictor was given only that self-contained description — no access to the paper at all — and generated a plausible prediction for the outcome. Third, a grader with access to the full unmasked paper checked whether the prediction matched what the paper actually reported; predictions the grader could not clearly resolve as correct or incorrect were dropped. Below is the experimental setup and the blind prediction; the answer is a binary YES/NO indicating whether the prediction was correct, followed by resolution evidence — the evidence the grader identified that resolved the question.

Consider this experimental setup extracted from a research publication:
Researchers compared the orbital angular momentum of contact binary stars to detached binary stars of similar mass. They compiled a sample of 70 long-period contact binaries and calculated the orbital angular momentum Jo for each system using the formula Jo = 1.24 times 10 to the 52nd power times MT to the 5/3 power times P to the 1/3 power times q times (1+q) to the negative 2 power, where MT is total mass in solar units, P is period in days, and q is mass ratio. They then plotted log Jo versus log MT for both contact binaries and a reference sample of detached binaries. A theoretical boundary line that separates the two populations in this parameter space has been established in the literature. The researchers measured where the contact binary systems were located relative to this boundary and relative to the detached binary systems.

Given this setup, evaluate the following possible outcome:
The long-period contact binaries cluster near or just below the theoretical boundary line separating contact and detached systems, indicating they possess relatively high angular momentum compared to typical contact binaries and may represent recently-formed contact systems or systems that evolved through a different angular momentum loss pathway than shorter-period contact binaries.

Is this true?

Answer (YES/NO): NO